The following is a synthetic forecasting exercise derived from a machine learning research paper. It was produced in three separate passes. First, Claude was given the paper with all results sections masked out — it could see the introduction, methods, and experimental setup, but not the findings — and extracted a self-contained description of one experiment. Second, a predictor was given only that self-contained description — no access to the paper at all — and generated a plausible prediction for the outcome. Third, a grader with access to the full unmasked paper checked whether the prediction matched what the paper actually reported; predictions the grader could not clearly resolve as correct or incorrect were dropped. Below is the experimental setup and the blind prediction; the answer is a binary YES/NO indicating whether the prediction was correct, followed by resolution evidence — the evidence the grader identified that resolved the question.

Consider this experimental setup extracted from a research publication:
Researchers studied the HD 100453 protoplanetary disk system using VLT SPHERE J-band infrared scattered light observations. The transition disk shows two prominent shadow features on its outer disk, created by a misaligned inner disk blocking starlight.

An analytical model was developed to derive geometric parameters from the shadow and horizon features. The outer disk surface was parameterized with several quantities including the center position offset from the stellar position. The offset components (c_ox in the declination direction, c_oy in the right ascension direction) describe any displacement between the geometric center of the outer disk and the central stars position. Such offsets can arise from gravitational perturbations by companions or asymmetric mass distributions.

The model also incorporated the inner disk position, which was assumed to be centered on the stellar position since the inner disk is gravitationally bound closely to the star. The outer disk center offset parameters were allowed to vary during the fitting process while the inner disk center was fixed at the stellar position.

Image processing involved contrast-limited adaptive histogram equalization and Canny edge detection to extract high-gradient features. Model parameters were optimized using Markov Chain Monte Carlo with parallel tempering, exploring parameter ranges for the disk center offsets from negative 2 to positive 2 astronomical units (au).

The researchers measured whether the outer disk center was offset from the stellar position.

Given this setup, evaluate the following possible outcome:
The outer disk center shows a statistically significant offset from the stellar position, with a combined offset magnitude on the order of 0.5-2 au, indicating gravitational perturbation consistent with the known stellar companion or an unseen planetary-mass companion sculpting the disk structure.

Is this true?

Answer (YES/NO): YES